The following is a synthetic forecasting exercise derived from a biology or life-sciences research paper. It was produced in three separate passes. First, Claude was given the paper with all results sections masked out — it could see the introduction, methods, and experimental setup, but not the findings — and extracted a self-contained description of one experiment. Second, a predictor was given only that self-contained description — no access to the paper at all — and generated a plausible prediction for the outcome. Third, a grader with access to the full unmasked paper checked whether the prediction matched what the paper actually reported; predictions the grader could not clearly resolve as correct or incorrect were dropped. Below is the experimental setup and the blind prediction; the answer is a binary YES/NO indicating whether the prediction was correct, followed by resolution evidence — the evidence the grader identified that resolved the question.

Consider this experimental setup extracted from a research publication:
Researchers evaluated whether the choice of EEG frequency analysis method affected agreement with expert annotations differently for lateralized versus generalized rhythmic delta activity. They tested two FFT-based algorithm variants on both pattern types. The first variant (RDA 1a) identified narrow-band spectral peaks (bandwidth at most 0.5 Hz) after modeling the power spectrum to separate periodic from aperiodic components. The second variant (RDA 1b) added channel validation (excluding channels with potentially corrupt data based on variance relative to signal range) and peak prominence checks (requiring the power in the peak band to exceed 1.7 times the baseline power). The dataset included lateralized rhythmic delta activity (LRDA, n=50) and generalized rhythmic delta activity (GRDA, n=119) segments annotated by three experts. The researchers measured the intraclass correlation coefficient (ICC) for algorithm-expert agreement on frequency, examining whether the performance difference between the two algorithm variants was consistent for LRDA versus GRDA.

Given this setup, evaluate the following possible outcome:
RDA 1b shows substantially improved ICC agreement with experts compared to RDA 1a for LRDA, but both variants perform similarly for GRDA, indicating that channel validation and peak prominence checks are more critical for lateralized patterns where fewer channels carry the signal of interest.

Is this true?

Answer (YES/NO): NO